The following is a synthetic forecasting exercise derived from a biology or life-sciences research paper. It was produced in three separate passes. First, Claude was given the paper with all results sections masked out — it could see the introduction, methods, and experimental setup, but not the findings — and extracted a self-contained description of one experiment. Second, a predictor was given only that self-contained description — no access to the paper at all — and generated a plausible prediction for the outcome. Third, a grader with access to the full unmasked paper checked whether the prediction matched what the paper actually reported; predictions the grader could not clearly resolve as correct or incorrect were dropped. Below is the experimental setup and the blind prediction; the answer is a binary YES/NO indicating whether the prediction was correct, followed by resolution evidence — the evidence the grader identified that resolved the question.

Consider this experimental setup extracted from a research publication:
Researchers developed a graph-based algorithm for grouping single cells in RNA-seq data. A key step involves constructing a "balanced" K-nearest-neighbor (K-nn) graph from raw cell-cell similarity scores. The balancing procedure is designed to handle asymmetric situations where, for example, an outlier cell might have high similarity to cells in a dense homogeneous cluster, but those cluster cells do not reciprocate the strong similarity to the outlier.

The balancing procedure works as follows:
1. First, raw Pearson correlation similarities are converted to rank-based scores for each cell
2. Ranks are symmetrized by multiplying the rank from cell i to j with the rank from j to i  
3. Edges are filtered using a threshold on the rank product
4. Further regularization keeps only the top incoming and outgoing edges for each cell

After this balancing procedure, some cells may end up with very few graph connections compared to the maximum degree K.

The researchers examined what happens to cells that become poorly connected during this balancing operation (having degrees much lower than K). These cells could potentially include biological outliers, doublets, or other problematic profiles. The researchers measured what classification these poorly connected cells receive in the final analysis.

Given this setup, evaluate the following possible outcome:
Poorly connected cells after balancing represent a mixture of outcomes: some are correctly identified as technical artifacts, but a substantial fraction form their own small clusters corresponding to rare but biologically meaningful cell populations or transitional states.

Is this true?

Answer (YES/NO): NO